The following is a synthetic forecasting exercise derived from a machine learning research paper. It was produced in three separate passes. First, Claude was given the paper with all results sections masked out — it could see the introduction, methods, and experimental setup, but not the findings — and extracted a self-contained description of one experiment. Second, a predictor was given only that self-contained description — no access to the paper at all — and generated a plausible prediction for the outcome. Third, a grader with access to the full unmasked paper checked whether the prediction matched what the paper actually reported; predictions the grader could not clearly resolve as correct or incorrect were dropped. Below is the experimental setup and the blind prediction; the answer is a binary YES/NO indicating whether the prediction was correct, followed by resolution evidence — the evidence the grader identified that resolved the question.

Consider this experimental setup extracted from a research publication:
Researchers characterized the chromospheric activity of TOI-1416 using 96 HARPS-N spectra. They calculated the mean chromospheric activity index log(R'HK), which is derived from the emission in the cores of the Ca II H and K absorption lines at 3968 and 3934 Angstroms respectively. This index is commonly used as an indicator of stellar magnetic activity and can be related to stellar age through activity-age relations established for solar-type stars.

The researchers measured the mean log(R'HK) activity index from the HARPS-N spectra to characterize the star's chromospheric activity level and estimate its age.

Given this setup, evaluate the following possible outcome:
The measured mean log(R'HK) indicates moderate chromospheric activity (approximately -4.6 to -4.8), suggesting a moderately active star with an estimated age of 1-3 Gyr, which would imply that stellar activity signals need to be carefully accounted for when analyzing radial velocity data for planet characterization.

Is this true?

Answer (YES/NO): NO